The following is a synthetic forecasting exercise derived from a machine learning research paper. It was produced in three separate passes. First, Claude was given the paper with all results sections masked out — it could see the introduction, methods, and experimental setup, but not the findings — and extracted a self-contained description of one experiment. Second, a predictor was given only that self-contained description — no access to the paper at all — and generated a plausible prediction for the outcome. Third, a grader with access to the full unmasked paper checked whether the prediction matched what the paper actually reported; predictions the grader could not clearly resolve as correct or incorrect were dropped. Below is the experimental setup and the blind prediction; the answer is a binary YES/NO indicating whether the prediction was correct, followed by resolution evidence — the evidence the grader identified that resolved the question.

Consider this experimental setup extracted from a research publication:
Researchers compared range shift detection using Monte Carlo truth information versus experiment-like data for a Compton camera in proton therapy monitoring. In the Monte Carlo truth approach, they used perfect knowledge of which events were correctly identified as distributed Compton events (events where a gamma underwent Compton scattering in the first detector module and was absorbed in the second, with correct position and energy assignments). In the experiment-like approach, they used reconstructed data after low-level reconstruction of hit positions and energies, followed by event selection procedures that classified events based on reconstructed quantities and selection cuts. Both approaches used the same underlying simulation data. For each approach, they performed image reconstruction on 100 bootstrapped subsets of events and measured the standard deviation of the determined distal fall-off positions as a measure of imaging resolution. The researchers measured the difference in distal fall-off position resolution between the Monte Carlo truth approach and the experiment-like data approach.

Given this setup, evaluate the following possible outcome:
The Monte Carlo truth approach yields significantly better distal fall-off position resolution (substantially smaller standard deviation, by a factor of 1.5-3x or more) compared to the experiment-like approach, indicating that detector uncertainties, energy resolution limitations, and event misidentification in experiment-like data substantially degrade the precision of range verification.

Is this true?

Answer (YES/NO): YES